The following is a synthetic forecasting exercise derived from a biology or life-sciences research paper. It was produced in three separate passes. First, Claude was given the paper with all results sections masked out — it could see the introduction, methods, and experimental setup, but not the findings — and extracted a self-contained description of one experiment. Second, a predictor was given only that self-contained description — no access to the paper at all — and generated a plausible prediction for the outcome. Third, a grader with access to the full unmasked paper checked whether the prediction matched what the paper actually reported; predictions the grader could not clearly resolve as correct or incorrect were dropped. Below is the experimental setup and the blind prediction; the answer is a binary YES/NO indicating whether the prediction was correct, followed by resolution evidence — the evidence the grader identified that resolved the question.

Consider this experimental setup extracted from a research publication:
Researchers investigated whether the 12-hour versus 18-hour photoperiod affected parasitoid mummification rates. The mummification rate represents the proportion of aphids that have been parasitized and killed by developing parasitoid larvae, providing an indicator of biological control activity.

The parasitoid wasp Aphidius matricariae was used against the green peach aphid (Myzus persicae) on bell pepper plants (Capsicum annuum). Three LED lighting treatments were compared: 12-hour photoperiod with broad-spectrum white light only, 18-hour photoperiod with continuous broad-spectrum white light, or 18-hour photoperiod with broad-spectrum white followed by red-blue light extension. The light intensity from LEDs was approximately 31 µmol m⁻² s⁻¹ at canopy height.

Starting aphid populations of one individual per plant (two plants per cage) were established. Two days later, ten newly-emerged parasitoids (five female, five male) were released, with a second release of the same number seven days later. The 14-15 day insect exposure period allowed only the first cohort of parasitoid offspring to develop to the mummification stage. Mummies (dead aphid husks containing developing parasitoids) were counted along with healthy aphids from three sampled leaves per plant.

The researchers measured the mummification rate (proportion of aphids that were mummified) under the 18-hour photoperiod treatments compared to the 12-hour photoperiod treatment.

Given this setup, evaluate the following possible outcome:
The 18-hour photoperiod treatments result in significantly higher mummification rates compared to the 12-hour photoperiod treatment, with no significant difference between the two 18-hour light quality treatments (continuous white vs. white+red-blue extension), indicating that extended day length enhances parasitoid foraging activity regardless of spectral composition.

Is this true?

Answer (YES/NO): NO